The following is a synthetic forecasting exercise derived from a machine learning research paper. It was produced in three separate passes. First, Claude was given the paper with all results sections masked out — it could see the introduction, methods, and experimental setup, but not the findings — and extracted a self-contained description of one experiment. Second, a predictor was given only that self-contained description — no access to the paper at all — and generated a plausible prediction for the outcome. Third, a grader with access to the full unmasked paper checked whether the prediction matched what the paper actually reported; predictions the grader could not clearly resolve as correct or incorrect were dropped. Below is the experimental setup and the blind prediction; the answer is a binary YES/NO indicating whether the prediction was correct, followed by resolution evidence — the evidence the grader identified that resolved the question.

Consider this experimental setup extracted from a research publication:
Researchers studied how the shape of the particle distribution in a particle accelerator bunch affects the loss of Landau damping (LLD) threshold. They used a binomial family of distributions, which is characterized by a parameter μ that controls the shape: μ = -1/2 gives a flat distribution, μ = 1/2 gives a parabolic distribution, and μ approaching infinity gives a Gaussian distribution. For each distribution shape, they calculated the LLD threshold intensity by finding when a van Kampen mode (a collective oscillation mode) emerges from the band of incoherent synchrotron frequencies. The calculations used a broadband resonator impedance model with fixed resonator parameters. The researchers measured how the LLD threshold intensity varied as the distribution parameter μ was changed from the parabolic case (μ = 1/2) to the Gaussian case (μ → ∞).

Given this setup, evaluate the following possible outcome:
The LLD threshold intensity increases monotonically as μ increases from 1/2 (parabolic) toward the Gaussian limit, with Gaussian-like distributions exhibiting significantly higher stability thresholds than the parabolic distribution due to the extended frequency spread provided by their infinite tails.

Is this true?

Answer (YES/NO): NO